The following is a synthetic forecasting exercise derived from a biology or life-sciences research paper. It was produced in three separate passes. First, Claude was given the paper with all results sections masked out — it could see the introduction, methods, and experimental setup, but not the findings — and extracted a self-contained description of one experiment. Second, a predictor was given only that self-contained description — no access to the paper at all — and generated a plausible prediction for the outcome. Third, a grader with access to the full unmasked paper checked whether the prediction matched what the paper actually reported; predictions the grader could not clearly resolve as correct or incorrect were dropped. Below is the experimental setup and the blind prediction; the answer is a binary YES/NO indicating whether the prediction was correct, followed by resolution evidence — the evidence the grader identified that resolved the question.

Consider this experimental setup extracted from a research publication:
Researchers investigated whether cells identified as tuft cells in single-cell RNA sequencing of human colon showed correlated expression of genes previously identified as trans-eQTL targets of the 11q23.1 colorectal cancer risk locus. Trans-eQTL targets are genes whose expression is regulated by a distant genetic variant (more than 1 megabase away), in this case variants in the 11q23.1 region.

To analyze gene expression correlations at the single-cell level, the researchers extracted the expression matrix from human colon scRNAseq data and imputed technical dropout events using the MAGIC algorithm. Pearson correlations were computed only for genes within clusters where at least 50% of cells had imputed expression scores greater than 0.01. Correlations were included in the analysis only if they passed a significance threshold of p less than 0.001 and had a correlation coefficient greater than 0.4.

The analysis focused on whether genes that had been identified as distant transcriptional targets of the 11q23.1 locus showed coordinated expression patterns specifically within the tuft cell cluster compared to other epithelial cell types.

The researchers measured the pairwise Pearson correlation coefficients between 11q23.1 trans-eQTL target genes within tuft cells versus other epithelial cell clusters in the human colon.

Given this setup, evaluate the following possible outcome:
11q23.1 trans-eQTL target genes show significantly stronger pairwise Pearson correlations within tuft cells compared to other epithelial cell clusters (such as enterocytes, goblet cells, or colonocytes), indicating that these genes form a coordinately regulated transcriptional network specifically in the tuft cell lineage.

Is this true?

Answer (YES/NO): YES